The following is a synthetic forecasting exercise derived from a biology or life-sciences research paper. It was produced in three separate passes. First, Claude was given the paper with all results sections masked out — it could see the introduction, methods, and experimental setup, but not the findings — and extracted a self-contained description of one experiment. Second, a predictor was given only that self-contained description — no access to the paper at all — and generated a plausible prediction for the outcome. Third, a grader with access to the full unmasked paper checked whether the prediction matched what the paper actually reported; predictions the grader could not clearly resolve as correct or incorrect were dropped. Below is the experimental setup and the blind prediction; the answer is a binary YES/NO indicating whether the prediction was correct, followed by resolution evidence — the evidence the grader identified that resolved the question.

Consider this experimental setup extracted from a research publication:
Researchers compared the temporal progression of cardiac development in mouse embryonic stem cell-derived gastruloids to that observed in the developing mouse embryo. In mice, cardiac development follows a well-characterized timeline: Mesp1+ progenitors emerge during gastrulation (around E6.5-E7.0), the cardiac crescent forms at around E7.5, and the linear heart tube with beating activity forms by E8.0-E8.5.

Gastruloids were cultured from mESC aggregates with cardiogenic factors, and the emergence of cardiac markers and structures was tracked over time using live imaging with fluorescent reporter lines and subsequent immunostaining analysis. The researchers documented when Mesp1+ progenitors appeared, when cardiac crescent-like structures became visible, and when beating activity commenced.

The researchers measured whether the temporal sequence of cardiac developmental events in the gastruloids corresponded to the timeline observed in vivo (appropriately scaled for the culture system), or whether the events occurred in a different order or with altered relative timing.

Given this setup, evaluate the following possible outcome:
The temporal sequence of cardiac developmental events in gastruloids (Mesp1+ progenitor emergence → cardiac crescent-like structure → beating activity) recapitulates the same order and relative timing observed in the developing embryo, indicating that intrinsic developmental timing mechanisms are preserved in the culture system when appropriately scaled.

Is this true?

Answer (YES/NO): YES